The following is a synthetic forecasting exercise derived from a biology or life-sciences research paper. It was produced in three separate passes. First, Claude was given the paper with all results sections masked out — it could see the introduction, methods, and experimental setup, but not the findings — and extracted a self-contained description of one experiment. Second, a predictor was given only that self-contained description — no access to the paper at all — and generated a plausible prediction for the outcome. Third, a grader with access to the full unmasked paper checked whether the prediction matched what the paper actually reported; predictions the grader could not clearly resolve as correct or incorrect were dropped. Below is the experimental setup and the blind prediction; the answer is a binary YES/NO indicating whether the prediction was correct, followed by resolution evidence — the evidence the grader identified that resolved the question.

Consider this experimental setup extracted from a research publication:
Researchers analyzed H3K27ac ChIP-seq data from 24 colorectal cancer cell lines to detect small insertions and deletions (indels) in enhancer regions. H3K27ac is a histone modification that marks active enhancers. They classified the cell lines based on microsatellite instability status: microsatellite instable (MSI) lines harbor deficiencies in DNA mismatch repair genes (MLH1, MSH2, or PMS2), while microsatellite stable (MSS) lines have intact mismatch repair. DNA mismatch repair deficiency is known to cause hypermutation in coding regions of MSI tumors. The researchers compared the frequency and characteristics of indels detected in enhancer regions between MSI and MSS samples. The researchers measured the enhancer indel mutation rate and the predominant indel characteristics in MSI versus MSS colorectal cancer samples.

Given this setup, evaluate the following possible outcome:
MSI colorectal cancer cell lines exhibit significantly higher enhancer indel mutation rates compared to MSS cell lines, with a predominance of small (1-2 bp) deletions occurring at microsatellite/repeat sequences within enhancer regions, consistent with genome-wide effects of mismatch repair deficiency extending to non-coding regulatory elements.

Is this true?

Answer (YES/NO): YES